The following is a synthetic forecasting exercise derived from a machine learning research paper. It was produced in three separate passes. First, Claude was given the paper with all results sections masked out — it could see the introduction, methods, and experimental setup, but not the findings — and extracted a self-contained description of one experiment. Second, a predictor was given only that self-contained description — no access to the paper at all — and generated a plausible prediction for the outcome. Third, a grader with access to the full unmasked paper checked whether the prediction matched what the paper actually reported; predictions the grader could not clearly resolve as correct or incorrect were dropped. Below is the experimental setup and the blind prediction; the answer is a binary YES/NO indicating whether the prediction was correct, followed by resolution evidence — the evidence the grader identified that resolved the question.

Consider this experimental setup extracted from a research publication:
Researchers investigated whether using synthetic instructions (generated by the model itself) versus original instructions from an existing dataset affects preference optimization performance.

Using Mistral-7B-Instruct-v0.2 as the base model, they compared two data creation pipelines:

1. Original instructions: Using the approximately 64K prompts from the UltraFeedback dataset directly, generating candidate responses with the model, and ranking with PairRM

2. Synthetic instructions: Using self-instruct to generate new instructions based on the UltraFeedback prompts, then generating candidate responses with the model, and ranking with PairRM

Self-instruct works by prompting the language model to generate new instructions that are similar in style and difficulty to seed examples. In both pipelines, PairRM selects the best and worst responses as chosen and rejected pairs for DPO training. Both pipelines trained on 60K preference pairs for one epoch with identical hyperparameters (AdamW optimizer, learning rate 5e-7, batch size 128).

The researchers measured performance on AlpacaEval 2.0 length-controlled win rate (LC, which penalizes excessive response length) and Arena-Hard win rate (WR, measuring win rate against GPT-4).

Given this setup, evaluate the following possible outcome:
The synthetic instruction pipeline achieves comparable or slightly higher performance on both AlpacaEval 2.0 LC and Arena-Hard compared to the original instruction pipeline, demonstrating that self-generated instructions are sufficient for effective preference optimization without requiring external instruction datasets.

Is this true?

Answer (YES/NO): YES